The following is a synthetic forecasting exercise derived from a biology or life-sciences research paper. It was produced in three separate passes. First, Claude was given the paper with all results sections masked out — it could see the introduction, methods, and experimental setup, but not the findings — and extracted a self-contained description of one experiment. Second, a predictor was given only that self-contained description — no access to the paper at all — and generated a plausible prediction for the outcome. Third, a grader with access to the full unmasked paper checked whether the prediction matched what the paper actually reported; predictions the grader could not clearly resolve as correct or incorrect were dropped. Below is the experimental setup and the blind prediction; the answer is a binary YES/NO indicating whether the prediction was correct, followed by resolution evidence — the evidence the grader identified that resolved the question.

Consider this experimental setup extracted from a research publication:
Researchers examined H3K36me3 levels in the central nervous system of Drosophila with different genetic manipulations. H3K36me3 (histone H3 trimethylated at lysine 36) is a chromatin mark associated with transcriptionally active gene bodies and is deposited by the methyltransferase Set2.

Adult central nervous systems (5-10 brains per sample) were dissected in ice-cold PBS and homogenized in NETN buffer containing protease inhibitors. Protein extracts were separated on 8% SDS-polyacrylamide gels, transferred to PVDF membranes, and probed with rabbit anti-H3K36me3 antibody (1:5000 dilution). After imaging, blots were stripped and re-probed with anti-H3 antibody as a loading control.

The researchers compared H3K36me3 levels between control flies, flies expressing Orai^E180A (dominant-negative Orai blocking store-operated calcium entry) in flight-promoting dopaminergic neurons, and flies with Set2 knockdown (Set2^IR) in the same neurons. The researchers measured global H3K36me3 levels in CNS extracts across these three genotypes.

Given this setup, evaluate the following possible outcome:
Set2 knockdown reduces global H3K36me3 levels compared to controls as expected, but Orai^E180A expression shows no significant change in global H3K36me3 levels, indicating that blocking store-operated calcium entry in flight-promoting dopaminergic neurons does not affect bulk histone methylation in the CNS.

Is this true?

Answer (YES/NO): NO